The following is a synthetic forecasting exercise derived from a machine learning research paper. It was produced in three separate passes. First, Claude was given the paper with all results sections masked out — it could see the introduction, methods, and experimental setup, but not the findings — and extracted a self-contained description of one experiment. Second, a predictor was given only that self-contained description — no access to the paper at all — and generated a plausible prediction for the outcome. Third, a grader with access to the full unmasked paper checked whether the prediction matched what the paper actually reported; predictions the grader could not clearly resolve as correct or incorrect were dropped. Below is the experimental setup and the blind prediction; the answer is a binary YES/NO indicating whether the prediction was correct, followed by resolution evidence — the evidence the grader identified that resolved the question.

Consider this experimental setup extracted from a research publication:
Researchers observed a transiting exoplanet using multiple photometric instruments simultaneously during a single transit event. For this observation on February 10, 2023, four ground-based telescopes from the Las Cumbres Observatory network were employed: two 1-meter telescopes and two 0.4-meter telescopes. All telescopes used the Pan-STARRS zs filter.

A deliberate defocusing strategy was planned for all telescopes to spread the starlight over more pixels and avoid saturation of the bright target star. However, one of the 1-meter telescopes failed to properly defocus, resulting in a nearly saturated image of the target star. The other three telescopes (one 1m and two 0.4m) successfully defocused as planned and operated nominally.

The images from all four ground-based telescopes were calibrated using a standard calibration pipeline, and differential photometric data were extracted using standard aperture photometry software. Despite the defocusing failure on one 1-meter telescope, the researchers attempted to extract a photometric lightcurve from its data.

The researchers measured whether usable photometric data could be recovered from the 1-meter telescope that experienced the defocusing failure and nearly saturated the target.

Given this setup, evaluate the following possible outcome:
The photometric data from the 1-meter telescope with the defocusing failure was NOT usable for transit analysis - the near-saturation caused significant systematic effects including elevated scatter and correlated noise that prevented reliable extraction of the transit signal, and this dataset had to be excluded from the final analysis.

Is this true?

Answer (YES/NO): NO